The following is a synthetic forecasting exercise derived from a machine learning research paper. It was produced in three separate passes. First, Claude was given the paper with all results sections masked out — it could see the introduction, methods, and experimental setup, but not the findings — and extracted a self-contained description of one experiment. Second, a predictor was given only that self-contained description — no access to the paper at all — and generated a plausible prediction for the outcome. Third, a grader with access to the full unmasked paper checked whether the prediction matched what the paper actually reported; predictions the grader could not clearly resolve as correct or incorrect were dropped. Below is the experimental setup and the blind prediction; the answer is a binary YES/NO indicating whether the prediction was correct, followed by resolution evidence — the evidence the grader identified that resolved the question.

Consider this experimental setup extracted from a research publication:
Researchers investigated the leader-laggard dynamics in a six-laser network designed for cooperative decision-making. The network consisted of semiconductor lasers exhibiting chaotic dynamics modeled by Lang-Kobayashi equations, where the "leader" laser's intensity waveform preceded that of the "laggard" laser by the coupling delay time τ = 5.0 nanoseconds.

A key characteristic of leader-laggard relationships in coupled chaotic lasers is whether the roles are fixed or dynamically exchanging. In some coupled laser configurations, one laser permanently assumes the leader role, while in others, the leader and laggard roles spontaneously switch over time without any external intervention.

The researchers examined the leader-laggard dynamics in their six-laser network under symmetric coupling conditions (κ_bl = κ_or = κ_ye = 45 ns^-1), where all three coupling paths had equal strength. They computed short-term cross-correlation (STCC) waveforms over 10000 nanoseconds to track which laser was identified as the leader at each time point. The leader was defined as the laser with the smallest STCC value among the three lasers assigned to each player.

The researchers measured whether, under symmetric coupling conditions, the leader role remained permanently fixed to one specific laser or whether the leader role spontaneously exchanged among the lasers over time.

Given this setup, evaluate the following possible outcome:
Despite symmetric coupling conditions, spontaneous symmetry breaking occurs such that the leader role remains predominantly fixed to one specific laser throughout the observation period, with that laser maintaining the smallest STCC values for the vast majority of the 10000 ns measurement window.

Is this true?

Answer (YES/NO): NO